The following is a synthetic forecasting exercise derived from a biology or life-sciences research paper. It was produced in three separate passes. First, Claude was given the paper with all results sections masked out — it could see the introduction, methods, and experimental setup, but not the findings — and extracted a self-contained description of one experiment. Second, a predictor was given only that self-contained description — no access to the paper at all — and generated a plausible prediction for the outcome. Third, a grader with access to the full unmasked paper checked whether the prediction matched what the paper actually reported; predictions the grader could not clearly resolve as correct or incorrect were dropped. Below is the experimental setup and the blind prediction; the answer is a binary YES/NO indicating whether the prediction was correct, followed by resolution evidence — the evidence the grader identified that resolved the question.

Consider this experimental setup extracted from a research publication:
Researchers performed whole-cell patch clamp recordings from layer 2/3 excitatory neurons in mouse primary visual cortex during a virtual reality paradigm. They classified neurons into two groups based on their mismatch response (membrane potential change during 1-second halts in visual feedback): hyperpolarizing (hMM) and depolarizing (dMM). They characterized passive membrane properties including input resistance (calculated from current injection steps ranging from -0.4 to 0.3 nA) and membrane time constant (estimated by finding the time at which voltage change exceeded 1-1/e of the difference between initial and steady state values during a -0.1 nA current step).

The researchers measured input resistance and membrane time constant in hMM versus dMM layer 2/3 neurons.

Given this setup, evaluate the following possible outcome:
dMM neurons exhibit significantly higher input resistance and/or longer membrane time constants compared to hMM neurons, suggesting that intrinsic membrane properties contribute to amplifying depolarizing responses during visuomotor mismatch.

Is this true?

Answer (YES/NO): NO